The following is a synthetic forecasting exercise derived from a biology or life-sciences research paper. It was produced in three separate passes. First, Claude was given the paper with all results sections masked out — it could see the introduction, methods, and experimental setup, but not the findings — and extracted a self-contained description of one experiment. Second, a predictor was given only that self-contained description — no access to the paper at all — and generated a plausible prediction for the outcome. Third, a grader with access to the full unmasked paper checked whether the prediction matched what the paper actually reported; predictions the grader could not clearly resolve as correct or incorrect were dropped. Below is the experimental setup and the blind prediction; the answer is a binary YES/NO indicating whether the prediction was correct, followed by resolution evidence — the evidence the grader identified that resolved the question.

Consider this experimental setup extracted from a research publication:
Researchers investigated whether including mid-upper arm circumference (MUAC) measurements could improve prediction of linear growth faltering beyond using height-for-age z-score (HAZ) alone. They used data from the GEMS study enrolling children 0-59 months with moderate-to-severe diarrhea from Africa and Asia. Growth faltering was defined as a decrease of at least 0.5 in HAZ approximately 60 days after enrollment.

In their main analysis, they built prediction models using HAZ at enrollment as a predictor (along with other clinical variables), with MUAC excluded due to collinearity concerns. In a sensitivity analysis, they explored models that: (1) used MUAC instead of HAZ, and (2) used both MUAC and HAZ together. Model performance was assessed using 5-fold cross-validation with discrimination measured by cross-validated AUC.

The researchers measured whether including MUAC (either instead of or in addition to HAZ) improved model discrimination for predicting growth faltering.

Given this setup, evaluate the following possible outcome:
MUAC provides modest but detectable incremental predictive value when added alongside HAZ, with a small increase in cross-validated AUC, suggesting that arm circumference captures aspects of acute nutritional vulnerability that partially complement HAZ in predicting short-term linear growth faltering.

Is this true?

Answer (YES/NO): NO